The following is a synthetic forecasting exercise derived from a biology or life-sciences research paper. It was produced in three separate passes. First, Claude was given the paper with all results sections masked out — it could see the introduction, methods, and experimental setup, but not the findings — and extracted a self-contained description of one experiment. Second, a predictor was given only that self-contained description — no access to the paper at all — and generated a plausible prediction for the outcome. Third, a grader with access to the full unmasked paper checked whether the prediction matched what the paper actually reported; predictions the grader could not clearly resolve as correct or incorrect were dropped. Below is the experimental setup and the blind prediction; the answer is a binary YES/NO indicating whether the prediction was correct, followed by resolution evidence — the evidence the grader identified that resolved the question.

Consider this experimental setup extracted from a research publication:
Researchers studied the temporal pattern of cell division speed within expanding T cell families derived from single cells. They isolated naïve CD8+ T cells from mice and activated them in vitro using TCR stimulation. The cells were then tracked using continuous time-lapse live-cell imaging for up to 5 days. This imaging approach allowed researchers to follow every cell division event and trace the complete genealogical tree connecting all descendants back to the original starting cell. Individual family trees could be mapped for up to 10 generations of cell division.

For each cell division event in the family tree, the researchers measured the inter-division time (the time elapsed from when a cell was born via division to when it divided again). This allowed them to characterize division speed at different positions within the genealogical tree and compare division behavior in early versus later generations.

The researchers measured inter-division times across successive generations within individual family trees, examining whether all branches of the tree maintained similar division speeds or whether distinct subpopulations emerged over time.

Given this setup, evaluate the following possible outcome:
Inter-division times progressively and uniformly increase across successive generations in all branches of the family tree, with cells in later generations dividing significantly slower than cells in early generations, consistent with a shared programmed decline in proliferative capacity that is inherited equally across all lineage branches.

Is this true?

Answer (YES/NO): NO